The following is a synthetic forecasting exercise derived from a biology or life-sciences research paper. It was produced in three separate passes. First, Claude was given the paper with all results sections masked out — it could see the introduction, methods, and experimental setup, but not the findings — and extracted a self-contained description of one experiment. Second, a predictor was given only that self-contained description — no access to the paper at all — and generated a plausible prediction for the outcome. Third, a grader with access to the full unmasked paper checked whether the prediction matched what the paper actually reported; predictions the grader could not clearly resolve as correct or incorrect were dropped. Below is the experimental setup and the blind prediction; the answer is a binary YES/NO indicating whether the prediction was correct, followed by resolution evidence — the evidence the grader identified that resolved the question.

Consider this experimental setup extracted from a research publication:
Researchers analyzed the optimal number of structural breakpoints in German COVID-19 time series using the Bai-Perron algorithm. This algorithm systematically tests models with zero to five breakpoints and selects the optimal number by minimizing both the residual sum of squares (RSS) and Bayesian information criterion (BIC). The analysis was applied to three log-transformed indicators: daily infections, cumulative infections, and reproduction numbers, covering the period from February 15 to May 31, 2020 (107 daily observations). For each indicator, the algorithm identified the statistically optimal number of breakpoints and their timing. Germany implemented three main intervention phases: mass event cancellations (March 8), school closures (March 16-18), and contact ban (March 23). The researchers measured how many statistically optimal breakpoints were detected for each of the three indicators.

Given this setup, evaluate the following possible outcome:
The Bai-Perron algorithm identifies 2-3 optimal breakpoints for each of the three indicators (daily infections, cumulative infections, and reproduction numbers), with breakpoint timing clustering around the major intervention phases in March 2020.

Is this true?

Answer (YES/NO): YES